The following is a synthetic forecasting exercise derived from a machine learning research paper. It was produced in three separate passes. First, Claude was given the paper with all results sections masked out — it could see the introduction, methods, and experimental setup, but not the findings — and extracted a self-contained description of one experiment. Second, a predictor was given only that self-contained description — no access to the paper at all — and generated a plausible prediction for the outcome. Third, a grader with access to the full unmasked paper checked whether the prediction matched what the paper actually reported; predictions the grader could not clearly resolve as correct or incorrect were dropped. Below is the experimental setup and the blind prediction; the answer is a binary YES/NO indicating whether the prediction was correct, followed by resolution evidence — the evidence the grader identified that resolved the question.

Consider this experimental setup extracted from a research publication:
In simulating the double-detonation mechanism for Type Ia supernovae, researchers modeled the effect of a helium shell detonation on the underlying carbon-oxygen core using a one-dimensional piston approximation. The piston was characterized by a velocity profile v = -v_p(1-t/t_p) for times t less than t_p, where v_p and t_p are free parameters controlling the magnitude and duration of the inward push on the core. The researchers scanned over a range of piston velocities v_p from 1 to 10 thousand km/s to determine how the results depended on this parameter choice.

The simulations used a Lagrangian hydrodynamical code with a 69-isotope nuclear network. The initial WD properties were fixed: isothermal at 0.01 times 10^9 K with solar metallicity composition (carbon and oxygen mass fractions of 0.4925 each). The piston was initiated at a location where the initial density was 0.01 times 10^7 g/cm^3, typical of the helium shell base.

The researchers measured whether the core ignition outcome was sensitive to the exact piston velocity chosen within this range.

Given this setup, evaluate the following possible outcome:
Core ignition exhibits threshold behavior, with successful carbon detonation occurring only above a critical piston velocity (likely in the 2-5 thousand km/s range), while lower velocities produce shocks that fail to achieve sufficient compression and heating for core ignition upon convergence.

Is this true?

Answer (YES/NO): NO